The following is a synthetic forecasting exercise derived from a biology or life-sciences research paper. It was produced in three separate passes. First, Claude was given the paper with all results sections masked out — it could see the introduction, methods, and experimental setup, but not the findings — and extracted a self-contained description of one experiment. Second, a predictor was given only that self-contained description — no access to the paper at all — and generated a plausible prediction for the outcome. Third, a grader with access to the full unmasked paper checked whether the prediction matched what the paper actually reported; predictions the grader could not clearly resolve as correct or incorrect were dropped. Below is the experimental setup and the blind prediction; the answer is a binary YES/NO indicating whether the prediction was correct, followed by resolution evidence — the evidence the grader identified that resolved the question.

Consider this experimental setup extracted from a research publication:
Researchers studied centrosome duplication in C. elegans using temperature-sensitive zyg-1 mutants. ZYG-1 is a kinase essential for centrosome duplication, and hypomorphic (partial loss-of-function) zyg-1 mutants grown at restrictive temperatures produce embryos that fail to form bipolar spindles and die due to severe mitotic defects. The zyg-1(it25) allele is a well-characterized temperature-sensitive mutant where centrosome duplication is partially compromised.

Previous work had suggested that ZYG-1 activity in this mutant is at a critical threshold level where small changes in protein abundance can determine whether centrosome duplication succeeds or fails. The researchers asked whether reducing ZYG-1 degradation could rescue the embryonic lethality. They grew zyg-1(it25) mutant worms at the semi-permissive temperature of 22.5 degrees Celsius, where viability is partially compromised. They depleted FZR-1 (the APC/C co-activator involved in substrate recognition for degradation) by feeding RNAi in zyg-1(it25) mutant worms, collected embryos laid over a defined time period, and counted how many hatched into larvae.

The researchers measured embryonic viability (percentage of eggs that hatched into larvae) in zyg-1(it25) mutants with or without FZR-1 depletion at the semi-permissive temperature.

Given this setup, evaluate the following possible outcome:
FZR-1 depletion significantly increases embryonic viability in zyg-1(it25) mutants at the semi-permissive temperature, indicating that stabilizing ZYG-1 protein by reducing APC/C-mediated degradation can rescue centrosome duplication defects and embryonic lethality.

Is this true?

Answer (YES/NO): YES